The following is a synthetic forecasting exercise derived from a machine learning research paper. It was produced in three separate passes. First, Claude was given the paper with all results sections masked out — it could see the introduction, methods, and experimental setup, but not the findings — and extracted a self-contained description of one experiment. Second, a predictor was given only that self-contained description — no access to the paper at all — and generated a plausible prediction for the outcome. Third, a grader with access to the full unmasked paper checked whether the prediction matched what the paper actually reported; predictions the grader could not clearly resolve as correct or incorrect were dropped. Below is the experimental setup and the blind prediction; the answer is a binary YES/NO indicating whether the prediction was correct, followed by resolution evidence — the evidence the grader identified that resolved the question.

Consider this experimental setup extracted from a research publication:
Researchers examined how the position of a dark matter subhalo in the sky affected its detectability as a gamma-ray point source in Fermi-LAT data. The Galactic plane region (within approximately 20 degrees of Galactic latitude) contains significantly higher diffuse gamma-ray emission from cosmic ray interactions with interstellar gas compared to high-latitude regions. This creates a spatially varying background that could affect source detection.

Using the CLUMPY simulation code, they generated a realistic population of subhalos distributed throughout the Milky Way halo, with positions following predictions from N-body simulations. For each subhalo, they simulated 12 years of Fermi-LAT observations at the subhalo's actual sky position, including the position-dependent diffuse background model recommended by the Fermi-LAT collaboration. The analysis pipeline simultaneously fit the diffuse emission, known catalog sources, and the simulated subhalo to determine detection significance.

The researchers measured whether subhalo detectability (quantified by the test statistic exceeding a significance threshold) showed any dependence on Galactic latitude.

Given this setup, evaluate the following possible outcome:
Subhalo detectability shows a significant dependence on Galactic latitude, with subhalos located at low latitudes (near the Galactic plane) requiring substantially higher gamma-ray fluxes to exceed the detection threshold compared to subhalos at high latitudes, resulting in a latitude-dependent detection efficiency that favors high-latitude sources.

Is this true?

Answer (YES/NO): YES